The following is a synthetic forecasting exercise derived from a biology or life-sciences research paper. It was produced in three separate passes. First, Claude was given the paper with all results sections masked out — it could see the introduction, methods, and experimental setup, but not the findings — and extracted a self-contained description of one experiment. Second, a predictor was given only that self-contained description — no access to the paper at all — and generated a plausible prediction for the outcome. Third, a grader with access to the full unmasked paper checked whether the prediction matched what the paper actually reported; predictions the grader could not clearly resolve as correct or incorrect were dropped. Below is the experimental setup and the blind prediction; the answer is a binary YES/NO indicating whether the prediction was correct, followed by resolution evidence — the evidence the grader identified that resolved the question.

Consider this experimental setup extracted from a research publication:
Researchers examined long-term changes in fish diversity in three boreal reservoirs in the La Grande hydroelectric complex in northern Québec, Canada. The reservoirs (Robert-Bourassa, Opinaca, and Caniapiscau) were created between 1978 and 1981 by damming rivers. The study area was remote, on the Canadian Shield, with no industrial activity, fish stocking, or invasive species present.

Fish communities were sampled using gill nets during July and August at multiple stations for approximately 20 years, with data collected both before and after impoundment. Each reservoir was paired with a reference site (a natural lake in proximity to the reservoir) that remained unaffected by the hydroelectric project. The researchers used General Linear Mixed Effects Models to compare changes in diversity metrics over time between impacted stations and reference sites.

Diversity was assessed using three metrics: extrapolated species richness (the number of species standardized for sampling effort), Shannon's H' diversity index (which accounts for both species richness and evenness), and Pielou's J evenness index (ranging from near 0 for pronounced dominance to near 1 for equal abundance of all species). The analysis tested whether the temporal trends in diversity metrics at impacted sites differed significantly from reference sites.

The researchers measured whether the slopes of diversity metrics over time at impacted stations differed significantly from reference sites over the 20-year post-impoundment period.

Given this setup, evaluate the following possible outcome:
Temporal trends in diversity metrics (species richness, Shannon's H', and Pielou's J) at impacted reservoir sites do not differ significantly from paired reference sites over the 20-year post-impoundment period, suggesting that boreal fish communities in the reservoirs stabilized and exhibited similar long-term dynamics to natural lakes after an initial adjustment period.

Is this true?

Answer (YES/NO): YES